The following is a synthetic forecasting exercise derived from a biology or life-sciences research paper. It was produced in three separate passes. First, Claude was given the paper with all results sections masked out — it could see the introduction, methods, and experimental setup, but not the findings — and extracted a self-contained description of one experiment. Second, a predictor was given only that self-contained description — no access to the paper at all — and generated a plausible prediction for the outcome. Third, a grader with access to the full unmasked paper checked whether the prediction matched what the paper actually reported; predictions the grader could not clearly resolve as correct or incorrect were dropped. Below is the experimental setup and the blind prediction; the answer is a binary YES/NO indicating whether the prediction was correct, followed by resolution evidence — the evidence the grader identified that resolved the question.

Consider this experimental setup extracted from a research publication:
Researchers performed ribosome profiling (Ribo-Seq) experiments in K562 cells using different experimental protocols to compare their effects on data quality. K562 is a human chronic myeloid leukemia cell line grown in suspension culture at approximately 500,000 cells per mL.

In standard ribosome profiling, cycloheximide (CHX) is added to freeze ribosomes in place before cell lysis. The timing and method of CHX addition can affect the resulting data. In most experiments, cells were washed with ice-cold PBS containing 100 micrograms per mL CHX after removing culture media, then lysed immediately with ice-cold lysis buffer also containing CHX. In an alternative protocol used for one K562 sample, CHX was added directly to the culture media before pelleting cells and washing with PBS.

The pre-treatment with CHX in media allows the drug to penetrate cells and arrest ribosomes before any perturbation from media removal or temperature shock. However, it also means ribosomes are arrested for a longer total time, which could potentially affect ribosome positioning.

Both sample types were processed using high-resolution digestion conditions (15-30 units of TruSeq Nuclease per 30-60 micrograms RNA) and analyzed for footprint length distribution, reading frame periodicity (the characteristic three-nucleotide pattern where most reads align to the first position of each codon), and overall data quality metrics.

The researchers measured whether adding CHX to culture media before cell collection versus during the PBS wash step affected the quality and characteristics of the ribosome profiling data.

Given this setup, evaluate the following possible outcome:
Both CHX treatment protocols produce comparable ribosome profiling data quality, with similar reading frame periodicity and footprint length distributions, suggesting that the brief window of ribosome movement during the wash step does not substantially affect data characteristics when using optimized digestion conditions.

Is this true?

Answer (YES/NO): NO